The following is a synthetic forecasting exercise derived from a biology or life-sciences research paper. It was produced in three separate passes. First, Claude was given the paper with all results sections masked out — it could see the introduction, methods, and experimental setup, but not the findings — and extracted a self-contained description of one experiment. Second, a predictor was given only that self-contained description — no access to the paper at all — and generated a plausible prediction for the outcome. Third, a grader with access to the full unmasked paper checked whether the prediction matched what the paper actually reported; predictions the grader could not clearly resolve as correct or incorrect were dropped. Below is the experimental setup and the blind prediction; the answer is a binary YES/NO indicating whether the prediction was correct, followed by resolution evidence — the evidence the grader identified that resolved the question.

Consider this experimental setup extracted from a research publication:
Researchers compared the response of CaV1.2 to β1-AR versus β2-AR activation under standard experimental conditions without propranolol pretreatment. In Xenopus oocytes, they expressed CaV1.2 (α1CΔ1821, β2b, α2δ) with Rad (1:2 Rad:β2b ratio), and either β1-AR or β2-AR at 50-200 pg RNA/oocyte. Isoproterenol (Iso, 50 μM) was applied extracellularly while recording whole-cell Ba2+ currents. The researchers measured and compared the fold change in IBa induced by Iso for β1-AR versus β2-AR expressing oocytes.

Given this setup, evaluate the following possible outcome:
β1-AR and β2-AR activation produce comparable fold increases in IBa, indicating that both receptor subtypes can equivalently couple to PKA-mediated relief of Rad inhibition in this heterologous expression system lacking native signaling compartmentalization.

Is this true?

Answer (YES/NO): NO